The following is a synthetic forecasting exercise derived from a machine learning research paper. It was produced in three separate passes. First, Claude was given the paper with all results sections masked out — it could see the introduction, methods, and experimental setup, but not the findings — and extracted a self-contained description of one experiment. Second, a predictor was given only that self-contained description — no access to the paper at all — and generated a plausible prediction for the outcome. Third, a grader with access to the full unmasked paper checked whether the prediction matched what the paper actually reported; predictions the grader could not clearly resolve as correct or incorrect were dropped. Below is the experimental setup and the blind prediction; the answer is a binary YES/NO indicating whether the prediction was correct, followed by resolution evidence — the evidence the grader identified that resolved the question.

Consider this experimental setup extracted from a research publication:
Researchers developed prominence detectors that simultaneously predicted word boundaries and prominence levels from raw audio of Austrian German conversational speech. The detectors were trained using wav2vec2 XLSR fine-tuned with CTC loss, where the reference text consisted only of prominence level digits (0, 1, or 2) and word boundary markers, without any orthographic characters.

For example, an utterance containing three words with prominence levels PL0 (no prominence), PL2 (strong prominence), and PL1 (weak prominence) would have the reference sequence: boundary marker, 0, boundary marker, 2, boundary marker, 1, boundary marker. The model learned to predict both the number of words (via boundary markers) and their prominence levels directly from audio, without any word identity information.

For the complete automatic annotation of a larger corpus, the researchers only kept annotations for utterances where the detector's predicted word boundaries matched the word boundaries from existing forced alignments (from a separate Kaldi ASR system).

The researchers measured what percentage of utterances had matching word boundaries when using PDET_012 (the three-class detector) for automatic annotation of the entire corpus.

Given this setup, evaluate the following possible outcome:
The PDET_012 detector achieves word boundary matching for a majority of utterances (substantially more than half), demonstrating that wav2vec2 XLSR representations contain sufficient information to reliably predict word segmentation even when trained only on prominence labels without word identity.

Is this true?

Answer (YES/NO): NO